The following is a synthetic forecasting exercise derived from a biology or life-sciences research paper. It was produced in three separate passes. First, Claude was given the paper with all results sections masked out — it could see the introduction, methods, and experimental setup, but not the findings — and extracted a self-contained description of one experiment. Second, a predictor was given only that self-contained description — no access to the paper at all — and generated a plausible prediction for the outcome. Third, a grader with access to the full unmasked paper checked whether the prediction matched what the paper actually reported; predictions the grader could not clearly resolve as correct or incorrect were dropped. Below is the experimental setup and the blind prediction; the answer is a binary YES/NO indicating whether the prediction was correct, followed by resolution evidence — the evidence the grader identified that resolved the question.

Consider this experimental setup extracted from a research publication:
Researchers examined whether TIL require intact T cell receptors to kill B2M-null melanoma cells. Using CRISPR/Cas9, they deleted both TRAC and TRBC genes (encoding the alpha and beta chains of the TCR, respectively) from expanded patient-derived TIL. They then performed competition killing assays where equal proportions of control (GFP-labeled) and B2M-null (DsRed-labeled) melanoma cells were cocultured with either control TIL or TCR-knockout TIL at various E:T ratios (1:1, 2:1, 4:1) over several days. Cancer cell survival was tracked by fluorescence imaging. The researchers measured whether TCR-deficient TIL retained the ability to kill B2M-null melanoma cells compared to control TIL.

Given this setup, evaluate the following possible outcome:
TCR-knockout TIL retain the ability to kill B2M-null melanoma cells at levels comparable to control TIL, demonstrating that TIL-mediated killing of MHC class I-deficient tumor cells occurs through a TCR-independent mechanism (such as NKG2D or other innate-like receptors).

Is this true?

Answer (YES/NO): NO